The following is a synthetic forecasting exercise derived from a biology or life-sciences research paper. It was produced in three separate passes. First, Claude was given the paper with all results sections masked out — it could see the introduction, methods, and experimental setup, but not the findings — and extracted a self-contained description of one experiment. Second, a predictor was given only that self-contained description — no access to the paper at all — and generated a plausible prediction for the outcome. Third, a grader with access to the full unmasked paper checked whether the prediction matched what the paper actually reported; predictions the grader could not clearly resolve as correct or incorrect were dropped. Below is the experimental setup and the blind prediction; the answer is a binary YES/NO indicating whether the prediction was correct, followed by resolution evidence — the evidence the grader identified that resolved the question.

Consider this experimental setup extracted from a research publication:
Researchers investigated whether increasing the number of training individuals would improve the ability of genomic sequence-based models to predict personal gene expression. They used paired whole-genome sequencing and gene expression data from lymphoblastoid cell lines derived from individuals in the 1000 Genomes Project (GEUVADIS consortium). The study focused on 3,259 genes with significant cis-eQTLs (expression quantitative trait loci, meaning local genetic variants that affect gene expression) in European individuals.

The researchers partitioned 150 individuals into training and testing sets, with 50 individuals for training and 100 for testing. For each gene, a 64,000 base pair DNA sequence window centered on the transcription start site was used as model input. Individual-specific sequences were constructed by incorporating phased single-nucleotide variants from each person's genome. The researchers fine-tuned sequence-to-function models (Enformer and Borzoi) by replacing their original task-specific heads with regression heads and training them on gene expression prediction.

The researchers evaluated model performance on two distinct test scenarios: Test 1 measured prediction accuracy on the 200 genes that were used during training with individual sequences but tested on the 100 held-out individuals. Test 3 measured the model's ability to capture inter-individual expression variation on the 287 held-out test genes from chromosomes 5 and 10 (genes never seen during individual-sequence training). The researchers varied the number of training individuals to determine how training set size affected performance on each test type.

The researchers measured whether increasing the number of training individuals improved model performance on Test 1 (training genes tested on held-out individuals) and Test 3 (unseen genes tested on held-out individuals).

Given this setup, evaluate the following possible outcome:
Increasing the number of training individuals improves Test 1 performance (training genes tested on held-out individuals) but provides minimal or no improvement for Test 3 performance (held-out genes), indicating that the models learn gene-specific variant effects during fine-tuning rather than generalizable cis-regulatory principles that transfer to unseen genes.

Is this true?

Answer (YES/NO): YES